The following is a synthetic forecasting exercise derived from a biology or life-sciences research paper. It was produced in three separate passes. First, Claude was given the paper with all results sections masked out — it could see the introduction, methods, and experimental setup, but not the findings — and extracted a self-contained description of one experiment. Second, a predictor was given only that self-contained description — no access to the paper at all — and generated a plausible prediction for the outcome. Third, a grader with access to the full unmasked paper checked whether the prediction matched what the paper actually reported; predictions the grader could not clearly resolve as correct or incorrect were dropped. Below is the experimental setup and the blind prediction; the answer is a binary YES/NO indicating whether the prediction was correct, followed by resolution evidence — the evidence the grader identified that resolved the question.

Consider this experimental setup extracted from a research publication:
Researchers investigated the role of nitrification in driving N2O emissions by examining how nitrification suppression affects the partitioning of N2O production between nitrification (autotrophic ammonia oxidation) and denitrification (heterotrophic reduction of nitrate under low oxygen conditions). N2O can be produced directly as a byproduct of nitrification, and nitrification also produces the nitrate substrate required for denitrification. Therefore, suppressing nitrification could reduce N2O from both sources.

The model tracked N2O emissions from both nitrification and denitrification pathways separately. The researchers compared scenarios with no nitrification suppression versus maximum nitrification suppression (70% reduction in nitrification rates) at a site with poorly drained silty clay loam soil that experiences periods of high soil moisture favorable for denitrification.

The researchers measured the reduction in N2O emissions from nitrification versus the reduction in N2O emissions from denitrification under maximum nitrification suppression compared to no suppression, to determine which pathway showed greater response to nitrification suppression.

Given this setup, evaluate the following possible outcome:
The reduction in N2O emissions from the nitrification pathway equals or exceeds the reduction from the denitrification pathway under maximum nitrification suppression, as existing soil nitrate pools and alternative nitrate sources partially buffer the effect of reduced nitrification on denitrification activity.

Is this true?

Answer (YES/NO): YES